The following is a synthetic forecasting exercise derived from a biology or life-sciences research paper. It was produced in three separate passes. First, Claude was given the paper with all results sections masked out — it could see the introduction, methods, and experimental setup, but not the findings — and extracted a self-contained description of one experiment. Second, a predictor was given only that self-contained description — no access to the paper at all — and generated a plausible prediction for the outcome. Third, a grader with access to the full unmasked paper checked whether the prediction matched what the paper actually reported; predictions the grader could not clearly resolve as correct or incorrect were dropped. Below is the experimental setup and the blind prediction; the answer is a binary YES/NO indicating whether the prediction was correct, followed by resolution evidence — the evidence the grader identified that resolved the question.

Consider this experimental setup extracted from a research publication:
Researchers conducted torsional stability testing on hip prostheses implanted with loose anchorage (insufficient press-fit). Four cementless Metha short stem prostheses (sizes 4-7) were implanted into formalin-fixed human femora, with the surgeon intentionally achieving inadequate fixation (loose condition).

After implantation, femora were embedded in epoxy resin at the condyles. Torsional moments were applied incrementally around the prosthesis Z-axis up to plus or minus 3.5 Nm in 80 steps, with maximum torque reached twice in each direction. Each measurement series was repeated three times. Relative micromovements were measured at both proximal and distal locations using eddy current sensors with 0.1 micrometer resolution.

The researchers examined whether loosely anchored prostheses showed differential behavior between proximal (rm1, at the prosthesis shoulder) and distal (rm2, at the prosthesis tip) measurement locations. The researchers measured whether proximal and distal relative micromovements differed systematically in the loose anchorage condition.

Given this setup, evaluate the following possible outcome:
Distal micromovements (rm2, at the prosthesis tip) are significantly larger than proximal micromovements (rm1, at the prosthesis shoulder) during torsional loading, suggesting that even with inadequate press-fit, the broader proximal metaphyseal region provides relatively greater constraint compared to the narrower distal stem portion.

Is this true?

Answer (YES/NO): NO